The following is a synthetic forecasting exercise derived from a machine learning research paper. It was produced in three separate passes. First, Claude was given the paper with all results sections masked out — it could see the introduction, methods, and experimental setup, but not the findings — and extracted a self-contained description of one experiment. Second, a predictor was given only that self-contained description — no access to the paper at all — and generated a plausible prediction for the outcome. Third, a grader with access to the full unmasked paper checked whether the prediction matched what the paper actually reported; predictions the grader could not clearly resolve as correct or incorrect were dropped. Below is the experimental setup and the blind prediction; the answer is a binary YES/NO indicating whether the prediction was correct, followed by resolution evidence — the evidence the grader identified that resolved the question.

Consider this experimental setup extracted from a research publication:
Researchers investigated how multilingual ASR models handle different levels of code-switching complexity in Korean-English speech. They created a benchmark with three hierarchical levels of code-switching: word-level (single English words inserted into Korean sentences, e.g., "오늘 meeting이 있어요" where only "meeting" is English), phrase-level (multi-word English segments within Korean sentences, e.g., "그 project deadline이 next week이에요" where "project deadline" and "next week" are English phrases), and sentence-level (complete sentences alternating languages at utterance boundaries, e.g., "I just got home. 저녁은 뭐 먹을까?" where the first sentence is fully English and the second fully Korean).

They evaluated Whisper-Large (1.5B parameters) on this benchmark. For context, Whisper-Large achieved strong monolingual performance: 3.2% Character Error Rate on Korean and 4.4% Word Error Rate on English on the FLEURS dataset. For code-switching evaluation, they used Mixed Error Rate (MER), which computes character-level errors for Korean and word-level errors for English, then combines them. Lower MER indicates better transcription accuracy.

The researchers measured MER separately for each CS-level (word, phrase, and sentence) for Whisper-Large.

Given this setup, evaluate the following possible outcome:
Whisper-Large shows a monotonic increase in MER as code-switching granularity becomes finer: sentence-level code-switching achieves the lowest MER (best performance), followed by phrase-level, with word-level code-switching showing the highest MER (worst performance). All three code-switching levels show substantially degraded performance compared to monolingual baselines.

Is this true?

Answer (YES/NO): YES